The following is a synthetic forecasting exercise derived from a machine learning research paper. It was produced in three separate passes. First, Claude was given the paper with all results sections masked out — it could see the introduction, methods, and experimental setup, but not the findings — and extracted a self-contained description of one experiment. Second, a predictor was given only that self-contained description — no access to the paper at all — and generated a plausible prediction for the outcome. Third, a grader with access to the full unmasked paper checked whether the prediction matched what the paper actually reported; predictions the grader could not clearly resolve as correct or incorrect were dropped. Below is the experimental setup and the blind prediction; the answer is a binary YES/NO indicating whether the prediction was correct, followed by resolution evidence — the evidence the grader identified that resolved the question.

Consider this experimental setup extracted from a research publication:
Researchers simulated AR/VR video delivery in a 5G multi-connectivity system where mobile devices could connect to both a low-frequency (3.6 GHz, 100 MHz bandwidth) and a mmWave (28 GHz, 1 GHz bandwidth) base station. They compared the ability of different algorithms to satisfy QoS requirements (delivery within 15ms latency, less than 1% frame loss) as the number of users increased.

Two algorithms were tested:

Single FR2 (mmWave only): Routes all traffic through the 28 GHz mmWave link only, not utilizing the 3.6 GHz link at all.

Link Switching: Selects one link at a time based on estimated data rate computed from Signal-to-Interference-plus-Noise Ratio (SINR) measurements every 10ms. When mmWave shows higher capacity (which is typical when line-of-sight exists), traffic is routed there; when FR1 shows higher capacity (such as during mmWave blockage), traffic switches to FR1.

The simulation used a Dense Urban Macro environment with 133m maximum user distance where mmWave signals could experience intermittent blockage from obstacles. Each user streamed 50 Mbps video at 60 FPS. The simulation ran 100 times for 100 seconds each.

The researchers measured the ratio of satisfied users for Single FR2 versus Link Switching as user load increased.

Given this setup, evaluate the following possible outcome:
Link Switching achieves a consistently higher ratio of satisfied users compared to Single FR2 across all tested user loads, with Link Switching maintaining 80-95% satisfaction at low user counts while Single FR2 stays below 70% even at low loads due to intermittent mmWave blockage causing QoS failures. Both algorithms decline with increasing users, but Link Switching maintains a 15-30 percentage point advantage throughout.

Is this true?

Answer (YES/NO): NO